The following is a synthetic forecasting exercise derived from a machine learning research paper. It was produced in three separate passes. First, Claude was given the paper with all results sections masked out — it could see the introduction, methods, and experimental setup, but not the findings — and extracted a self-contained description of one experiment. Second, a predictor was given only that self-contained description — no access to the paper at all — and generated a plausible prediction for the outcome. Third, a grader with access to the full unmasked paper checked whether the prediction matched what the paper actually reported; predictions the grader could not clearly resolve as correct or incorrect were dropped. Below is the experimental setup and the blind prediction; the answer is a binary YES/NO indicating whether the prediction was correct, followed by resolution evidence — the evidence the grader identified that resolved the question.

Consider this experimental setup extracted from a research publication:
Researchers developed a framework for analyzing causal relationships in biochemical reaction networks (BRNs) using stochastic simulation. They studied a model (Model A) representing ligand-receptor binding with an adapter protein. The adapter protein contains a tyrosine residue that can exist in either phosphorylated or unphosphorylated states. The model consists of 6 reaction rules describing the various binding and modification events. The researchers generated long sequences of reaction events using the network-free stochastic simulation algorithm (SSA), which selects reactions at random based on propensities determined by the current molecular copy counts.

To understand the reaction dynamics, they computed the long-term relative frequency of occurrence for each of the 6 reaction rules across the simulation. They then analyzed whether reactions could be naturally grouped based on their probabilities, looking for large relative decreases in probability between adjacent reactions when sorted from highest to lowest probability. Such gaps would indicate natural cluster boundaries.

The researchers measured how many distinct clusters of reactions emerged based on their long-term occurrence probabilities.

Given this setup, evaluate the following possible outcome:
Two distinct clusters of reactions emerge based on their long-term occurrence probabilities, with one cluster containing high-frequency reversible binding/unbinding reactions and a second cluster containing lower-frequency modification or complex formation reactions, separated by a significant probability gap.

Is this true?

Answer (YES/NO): NO